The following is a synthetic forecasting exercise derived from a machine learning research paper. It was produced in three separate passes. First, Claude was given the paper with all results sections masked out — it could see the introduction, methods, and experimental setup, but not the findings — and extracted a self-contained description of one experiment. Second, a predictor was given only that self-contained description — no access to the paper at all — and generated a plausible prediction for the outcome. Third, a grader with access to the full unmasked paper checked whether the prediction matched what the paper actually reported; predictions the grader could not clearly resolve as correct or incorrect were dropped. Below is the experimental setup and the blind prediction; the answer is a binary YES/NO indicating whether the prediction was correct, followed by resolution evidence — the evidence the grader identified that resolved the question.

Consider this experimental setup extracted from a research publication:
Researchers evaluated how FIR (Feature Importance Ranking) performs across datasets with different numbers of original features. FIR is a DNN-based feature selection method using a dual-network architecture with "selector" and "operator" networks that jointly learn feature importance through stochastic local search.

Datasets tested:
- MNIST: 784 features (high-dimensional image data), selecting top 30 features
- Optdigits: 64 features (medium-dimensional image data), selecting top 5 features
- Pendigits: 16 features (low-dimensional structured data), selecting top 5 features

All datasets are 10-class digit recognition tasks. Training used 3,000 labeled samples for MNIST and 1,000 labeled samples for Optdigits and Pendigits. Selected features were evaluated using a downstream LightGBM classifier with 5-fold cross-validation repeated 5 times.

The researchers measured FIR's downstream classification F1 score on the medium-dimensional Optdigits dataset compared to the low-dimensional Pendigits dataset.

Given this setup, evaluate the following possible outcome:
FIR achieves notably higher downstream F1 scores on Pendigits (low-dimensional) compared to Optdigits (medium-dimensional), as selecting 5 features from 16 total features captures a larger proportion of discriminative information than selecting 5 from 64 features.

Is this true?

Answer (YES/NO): YES